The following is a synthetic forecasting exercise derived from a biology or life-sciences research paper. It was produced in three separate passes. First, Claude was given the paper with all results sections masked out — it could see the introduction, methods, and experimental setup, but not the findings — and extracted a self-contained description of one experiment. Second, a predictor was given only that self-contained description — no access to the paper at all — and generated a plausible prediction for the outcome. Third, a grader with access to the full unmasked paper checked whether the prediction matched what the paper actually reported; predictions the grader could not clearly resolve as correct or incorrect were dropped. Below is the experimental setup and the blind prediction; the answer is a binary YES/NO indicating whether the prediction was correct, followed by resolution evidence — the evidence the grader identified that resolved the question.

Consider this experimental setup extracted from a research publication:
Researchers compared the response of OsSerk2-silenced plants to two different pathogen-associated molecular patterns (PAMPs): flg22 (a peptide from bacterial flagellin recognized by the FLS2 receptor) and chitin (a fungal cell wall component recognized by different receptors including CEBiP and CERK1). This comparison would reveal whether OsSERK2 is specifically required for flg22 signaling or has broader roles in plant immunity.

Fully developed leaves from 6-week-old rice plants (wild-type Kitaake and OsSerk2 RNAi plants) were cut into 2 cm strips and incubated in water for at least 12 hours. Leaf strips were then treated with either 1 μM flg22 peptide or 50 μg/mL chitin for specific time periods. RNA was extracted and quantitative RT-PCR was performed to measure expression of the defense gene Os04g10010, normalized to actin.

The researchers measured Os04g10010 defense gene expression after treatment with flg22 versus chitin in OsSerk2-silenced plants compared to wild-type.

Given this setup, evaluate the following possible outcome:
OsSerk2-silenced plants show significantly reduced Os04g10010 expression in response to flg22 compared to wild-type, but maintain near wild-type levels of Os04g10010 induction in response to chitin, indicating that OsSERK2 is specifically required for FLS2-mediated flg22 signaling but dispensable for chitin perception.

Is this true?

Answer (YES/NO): YES